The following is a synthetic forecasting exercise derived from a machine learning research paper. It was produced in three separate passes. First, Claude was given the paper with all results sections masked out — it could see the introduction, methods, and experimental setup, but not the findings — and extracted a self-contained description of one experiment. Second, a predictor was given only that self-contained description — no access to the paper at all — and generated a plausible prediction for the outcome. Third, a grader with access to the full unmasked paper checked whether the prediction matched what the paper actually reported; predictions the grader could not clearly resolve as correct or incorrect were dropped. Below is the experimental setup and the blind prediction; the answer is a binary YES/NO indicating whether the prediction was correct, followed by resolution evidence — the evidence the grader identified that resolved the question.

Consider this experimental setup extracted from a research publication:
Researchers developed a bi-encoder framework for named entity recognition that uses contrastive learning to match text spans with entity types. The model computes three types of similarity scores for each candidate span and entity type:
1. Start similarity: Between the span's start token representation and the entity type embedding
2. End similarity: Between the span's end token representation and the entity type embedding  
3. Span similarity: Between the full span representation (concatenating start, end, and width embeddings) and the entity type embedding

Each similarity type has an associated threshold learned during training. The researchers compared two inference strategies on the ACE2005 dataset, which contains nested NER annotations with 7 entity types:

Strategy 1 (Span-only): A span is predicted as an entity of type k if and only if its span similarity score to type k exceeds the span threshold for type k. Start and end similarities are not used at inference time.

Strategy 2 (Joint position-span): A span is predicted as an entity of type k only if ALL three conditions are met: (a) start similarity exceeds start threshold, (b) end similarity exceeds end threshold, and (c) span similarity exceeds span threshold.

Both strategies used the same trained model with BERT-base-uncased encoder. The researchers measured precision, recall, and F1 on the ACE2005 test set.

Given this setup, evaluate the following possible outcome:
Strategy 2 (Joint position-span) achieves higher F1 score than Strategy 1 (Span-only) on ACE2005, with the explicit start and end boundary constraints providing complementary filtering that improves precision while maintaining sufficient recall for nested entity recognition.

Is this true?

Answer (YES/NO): NO